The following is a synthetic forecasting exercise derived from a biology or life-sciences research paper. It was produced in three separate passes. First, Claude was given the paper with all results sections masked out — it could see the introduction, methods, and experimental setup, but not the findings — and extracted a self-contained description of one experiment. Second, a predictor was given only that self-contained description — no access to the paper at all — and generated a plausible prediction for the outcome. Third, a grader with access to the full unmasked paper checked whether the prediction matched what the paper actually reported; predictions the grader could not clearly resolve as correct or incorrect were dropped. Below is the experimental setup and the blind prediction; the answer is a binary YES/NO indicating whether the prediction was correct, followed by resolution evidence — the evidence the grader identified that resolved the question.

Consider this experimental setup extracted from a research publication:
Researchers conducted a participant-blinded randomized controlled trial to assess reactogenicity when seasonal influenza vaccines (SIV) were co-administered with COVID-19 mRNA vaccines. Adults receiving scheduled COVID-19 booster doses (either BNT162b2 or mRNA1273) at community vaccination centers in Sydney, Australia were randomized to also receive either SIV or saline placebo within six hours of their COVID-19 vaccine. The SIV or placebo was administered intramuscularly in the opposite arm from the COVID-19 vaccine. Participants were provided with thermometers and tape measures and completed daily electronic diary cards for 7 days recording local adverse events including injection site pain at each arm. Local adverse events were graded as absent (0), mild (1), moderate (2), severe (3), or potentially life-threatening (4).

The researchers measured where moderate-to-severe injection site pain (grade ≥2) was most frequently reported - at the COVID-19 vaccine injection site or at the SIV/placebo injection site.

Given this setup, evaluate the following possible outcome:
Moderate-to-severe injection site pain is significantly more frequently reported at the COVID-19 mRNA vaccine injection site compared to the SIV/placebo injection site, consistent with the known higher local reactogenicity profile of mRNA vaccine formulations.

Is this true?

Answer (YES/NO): YES